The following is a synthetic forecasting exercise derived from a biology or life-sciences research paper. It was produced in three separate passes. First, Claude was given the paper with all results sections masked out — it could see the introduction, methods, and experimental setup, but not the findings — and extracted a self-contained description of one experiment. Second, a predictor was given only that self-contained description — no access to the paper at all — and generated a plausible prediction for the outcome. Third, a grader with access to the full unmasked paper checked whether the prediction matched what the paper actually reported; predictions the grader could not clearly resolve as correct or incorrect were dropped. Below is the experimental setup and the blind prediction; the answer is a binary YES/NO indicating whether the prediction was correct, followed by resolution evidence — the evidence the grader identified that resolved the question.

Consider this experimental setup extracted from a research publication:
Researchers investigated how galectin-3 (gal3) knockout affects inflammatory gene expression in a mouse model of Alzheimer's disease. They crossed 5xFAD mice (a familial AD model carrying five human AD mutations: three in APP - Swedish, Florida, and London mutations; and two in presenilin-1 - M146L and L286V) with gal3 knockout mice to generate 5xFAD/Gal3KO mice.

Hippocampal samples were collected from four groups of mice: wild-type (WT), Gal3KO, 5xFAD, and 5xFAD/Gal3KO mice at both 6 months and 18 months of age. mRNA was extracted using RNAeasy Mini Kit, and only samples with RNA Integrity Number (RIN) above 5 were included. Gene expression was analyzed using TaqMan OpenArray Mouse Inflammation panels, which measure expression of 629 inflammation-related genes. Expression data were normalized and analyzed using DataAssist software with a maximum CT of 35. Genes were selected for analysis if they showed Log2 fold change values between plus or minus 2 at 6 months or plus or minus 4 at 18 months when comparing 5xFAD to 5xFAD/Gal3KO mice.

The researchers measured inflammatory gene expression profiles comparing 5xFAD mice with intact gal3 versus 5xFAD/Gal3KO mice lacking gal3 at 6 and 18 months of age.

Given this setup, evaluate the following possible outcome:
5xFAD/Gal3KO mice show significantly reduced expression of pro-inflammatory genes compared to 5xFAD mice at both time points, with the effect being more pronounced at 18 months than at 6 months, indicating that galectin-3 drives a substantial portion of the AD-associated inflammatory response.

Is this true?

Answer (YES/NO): NO